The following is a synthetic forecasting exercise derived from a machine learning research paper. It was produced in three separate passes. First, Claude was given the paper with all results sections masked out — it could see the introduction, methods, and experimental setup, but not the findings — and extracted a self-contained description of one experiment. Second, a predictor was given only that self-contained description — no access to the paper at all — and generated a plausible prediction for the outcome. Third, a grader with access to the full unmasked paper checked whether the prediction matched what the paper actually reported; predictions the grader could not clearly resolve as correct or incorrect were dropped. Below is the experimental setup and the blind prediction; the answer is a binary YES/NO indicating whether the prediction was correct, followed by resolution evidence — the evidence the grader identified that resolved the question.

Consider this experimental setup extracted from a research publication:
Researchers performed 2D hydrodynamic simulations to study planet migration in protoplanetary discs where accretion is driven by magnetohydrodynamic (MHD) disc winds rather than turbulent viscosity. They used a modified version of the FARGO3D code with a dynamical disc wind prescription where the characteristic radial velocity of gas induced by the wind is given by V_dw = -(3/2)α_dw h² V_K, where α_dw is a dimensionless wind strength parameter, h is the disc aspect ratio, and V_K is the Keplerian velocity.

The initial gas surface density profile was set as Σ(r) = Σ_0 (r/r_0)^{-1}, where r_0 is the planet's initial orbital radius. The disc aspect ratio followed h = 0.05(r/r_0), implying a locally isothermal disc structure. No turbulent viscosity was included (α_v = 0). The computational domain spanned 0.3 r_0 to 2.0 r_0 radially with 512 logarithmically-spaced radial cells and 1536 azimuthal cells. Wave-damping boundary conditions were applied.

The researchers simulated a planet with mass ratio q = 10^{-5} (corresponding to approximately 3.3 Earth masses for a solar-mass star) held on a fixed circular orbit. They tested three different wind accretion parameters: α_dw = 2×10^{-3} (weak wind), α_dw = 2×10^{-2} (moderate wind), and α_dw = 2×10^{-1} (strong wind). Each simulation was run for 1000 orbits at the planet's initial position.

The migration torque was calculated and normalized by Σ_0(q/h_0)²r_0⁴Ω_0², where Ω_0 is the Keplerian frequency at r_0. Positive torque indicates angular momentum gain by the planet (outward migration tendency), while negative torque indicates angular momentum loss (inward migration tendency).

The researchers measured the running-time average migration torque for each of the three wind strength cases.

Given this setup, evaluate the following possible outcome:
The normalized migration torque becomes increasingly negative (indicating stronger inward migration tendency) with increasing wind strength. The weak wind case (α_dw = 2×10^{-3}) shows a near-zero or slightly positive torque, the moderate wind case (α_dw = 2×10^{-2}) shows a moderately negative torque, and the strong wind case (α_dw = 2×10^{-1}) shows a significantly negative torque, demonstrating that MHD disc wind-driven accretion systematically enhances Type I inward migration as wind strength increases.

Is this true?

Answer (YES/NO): NO